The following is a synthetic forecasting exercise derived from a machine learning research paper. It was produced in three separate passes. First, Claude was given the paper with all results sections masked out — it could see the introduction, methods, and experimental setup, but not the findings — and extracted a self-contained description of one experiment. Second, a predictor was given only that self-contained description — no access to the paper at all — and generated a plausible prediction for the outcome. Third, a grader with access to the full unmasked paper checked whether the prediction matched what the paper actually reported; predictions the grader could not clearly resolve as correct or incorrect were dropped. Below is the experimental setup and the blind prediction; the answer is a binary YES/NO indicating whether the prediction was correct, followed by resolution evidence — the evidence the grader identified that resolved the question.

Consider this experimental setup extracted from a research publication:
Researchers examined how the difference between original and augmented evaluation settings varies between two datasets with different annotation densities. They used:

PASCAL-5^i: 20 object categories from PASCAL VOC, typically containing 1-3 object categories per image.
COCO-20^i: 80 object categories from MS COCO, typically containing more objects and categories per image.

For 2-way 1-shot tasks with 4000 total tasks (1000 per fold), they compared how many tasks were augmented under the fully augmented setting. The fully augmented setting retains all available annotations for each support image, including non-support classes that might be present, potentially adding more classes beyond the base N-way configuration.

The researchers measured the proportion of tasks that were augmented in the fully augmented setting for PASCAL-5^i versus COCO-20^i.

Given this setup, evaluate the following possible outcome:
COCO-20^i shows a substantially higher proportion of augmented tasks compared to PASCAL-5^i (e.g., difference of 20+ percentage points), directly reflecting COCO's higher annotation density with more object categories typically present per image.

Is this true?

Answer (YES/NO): NO